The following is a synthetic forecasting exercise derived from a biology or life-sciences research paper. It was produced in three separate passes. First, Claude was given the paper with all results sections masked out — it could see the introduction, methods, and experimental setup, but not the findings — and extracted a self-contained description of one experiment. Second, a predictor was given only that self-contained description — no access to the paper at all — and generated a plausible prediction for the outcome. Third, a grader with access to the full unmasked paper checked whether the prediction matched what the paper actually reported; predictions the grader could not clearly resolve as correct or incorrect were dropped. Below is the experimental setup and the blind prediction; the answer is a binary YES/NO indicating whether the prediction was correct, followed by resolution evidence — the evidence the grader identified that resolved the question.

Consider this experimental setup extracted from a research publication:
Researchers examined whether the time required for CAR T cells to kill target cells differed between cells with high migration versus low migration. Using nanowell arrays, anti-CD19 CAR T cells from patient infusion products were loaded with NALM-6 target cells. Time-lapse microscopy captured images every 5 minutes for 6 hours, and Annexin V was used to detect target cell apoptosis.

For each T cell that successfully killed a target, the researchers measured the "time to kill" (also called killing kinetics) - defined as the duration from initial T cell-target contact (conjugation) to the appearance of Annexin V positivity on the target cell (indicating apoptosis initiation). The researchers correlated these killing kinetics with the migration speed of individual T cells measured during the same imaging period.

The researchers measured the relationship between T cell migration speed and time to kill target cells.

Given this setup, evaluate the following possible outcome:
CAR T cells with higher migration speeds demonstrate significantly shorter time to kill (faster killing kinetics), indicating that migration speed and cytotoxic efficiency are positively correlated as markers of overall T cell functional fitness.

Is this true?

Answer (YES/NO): NO